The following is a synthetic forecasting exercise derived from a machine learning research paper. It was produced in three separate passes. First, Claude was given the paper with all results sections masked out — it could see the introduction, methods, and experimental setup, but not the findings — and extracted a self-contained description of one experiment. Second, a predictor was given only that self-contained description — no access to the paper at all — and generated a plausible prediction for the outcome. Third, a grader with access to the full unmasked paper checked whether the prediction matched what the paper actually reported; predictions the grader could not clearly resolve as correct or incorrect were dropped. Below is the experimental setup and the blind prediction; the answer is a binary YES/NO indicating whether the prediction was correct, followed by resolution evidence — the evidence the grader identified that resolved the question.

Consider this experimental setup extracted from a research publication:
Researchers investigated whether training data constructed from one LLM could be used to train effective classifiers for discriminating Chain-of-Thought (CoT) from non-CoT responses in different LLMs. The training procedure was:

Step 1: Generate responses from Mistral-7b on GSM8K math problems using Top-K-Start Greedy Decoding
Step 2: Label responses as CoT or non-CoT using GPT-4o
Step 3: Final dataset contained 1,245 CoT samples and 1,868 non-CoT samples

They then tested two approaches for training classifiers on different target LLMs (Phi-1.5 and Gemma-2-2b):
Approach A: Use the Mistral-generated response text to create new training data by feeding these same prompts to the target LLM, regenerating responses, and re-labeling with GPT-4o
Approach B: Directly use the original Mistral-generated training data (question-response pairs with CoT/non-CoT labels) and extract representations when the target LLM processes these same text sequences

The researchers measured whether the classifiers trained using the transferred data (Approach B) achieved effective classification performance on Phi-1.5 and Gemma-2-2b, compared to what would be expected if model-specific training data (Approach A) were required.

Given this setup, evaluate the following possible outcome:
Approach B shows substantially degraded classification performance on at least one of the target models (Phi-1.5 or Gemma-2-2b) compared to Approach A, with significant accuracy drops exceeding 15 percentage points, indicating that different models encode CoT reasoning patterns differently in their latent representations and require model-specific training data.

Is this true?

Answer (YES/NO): NO